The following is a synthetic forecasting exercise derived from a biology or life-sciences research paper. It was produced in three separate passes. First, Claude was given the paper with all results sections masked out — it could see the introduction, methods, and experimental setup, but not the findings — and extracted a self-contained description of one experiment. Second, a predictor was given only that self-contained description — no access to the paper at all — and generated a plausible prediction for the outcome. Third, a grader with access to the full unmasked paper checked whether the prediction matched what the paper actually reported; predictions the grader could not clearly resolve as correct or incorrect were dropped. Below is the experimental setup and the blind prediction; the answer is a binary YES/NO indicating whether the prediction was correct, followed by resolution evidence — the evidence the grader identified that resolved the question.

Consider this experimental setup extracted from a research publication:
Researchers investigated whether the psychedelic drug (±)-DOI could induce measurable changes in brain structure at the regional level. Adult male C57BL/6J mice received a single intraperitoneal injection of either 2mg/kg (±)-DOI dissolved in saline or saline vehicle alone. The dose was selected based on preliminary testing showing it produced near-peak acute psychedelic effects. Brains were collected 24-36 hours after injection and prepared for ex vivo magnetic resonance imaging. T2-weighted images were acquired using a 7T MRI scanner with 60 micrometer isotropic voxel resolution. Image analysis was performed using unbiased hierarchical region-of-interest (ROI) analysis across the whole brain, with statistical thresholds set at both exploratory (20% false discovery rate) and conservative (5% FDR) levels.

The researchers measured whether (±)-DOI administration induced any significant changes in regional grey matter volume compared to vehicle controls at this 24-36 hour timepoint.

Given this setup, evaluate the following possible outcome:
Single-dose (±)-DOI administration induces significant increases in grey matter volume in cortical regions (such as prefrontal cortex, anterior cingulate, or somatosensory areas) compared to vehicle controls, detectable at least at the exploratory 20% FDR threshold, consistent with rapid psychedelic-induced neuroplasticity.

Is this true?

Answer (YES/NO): YES